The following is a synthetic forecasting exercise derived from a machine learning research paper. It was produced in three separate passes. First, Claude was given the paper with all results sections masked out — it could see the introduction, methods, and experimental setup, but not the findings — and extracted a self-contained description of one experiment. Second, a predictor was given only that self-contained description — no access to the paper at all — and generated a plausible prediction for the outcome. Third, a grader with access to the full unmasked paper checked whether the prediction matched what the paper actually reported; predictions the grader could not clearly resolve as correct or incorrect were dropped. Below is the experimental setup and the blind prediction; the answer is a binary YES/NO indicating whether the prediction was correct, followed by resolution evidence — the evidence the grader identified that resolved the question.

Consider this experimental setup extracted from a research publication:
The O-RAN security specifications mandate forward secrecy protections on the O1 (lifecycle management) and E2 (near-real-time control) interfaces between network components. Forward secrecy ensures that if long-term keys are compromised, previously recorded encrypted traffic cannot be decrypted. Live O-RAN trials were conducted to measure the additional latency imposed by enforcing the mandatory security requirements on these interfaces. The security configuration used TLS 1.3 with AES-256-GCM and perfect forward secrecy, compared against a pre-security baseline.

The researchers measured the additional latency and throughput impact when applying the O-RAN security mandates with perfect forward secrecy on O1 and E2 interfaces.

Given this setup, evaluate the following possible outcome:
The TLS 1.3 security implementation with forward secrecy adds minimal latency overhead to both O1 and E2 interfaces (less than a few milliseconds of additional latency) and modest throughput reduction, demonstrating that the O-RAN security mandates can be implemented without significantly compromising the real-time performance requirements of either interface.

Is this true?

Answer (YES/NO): NO